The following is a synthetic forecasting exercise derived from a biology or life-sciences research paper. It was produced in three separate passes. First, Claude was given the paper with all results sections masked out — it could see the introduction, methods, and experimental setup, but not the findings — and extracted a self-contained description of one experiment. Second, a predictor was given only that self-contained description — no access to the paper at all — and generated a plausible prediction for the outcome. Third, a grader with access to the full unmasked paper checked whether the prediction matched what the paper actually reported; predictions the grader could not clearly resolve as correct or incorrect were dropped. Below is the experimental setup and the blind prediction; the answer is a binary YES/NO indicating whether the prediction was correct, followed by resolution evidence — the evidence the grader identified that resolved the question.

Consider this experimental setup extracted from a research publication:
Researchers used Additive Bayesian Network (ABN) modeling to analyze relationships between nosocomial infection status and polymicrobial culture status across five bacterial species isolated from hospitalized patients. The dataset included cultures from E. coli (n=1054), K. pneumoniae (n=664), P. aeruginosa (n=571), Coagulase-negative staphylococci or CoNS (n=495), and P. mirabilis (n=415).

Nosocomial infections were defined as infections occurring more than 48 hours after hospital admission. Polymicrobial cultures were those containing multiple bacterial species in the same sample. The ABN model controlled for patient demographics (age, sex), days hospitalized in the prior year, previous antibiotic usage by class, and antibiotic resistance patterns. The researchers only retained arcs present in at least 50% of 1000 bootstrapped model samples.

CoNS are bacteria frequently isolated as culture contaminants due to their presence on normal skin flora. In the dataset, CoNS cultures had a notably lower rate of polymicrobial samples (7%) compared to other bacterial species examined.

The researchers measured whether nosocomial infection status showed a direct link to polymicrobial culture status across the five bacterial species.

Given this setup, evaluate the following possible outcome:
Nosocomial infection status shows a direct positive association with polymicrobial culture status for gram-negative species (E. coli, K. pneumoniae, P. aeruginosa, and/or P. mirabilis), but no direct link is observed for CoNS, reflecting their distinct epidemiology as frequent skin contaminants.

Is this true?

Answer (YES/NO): YES